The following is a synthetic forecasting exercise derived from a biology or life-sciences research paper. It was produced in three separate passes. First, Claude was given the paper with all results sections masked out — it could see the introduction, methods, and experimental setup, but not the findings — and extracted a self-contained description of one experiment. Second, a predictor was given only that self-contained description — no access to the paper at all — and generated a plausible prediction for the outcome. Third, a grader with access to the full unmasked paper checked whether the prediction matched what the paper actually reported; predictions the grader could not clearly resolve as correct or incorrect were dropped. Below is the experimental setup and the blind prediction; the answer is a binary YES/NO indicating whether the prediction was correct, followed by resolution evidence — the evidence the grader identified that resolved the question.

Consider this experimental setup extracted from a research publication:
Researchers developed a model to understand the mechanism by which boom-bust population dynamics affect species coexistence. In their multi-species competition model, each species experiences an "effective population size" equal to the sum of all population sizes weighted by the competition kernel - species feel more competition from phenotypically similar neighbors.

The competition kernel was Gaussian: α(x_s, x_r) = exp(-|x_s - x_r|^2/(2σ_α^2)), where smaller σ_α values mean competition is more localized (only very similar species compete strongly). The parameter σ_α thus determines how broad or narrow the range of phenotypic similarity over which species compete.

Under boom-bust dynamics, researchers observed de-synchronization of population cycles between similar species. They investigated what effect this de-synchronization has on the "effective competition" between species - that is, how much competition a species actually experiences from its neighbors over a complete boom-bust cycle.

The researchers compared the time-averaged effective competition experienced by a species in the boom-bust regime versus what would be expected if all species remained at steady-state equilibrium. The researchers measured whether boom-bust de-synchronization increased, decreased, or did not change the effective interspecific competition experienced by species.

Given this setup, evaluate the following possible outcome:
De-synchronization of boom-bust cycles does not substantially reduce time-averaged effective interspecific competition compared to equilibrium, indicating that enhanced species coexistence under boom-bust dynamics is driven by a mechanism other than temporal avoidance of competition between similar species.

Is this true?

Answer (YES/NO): NO